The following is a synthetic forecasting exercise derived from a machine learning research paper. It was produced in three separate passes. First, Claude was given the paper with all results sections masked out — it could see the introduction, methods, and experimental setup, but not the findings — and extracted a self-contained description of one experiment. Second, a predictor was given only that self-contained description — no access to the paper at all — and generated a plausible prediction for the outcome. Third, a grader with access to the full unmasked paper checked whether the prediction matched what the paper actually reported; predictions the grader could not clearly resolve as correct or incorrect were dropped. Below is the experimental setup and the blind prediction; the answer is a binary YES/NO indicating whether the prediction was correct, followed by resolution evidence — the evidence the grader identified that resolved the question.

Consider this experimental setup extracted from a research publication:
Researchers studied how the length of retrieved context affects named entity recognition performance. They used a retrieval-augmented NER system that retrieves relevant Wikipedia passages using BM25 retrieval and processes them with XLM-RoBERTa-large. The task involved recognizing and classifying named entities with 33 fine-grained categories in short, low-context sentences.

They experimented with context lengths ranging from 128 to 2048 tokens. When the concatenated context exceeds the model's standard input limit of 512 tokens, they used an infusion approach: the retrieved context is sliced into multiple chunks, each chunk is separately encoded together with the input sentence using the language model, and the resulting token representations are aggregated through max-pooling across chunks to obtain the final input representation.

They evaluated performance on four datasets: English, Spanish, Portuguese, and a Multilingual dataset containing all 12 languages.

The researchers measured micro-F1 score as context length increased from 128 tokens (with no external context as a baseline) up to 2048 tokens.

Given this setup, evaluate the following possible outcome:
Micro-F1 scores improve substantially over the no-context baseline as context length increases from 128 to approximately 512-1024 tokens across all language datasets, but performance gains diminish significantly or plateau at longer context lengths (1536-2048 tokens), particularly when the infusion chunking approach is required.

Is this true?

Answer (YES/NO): NO